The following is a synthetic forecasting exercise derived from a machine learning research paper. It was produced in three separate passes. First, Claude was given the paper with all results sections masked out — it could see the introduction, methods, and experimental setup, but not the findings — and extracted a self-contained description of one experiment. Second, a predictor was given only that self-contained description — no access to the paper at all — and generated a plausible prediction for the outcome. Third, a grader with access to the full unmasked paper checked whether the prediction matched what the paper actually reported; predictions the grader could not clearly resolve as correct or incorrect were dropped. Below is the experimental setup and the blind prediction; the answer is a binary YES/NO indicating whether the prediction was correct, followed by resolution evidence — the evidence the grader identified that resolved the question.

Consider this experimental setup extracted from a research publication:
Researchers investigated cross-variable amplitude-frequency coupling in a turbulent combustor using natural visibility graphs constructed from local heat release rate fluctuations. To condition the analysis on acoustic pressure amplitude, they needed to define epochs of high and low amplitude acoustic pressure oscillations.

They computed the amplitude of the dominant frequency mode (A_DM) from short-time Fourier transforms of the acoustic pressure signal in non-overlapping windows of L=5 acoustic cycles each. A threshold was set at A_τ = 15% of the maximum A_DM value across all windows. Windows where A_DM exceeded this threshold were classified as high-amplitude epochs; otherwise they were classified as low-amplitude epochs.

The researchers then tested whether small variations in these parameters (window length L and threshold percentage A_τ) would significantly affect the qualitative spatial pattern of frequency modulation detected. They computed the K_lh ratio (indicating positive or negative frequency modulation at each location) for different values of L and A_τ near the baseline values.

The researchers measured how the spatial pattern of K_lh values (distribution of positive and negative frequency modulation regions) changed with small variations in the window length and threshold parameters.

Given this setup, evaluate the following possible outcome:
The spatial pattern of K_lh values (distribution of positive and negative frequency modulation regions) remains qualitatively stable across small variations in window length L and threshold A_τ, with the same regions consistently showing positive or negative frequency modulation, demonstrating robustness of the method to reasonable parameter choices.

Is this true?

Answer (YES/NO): YES